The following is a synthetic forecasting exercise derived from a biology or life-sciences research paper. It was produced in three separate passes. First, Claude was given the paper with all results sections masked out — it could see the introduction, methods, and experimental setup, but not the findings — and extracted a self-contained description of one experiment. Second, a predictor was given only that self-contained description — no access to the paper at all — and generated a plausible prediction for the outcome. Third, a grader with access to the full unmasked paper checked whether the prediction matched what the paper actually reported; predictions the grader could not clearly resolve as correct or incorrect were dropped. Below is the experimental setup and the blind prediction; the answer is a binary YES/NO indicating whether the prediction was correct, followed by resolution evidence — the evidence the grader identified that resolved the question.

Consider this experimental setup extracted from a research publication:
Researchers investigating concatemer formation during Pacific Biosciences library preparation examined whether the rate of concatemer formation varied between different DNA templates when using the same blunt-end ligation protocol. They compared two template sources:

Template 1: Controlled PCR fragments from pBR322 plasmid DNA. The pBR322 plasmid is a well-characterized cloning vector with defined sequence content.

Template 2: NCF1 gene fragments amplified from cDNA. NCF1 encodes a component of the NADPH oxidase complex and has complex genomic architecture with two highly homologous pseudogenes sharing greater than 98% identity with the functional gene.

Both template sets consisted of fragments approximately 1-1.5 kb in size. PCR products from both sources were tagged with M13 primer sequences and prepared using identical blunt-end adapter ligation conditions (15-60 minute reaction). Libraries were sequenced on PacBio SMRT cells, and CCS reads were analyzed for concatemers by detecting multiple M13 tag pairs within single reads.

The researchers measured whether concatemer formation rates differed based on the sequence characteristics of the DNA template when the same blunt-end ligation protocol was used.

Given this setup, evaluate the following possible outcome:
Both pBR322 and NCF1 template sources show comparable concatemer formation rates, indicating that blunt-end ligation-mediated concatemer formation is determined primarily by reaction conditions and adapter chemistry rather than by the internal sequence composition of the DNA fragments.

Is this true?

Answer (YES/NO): NO